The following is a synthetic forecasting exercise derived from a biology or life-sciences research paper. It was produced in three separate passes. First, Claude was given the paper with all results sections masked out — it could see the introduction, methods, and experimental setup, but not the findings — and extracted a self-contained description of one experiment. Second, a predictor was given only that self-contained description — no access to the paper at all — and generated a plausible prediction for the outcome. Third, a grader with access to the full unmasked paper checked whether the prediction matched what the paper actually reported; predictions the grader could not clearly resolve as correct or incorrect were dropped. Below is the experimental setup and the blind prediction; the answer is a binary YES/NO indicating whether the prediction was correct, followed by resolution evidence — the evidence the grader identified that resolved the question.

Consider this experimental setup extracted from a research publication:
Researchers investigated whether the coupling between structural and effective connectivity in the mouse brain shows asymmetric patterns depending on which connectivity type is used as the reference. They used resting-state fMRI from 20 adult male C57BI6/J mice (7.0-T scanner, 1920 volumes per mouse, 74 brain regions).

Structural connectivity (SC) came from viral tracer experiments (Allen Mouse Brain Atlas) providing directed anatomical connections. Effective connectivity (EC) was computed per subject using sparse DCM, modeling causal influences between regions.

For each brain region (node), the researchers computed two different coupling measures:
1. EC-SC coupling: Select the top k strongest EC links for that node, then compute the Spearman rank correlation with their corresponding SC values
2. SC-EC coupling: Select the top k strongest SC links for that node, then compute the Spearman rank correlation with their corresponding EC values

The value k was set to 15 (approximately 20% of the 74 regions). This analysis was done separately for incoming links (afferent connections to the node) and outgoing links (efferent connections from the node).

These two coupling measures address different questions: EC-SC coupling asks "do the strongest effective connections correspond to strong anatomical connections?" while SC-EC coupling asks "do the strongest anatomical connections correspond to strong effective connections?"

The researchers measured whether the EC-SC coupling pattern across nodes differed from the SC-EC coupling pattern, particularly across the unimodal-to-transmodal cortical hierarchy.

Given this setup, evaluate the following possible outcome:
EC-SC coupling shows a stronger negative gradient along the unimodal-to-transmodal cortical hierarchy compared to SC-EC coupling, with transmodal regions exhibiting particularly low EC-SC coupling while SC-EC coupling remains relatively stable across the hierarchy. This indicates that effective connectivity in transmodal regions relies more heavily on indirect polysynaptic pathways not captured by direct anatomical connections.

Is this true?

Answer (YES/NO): NO